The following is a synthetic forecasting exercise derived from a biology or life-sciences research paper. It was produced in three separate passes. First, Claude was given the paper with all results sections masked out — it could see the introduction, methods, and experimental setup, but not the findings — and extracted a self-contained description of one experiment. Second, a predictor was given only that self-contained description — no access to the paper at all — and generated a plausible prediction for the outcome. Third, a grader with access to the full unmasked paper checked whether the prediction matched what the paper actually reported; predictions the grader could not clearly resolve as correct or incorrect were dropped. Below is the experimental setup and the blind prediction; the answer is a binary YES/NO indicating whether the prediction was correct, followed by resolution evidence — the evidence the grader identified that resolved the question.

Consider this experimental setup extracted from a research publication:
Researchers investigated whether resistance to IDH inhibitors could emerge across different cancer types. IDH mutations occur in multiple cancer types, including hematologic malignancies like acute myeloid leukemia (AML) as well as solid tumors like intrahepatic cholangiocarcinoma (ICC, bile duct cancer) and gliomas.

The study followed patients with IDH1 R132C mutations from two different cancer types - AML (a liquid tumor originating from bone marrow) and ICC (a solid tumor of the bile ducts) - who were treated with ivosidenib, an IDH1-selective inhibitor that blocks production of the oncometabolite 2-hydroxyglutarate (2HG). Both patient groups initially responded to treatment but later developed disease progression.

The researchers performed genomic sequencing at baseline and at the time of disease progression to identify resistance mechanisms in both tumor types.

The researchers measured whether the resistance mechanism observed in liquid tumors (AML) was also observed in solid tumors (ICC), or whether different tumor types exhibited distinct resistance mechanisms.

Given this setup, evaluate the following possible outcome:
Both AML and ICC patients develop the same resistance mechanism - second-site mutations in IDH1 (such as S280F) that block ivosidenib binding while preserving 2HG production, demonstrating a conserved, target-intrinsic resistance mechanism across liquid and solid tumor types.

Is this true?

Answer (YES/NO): NO